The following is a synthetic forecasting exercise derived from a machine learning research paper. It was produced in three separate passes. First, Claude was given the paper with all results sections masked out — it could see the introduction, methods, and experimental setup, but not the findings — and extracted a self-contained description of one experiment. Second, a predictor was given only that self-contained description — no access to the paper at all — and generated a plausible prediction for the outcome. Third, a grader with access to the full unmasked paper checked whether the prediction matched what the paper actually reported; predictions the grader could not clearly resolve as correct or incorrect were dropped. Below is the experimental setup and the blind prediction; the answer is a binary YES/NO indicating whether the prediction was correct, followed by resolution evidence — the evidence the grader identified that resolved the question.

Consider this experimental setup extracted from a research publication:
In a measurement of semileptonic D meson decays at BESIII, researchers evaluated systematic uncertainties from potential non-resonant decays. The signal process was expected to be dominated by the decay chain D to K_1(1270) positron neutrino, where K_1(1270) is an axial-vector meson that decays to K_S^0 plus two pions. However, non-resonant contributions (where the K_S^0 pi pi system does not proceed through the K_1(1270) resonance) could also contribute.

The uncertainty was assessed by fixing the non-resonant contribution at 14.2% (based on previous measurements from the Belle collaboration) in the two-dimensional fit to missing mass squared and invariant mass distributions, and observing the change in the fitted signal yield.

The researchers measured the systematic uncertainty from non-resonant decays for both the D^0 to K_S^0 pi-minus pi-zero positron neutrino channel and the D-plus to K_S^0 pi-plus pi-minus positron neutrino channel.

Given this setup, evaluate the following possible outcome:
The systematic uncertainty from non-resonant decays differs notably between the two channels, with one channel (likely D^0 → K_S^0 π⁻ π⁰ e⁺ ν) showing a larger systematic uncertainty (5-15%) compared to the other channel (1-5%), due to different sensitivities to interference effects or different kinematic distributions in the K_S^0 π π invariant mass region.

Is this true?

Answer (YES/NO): NO